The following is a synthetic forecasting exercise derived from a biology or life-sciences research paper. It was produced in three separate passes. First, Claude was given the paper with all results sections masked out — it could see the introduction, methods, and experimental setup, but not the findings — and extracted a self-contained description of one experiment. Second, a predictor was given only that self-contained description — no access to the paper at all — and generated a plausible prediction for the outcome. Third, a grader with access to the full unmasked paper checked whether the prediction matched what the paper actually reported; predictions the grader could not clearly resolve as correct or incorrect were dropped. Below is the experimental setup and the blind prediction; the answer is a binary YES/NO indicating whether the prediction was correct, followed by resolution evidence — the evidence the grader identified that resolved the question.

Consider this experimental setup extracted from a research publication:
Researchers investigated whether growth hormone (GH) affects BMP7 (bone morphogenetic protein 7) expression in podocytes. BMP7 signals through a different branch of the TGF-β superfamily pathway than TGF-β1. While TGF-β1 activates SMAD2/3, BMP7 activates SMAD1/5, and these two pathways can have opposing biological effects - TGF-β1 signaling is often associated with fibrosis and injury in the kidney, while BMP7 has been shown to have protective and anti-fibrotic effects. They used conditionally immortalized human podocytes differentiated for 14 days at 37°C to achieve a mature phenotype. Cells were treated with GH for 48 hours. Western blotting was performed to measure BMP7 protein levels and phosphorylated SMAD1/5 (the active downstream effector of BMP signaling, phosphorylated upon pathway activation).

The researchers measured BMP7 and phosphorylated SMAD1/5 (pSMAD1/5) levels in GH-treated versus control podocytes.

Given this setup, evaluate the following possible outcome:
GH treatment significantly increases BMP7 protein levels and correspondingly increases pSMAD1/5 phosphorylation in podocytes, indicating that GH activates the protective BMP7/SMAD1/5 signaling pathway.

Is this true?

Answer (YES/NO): NO